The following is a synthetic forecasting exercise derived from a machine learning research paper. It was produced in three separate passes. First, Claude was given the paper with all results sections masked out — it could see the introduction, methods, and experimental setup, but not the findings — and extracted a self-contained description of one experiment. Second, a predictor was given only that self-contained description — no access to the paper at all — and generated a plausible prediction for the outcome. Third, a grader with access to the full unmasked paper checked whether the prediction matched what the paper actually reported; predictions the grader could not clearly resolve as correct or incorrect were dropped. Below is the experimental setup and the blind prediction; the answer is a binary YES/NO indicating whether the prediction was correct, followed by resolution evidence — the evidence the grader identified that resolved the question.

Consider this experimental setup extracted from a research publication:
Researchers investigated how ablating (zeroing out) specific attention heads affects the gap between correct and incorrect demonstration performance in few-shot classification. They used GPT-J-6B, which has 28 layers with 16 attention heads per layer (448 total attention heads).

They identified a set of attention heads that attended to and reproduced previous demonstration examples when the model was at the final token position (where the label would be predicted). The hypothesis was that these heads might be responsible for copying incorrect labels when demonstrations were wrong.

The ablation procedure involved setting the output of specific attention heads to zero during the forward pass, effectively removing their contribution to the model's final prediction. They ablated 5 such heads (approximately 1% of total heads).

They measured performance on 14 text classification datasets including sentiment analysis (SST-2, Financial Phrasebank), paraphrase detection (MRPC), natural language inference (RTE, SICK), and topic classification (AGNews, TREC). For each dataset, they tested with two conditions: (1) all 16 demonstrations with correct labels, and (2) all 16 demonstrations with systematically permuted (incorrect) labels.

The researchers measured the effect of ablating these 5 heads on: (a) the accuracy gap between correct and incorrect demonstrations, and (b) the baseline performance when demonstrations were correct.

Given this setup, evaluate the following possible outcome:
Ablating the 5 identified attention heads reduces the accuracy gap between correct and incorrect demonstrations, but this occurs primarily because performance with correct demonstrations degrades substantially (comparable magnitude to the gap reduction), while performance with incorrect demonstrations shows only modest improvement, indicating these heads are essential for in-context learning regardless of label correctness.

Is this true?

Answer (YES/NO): NO